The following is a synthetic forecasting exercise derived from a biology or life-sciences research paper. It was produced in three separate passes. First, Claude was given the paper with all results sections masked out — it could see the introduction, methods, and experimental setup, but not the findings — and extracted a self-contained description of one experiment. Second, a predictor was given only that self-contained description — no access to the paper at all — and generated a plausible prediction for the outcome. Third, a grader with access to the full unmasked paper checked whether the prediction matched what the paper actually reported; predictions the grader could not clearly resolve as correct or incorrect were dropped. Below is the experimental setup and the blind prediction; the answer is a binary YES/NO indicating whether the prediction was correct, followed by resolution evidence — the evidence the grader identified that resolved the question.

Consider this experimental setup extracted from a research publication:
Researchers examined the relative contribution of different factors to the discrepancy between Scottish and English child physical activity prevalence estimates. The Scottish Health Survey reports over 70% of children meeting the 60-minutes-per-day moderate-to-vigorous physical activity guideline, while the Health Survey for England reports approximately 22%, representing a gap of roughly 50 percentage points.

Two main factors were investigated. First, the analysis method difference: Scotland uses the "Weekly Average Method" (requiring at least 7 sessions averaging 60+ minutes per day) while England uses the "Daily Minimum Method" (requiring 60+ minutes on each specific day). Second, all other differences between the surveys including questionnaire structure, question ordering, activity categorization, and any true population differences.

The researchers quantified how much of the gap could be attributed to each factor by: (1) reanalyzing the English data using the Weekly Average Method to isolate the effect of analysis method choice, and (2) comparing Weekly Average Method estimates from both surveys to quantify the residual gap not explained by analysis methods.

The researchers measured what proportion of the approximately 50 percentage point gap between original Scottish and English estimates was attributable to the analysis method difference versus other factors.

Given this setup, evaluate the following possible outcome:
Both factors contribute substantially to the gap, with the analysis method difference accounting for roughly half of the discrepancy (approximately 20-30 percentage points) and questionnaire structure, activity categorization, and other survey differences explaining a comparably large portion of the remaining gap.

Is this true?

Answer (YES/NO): NO